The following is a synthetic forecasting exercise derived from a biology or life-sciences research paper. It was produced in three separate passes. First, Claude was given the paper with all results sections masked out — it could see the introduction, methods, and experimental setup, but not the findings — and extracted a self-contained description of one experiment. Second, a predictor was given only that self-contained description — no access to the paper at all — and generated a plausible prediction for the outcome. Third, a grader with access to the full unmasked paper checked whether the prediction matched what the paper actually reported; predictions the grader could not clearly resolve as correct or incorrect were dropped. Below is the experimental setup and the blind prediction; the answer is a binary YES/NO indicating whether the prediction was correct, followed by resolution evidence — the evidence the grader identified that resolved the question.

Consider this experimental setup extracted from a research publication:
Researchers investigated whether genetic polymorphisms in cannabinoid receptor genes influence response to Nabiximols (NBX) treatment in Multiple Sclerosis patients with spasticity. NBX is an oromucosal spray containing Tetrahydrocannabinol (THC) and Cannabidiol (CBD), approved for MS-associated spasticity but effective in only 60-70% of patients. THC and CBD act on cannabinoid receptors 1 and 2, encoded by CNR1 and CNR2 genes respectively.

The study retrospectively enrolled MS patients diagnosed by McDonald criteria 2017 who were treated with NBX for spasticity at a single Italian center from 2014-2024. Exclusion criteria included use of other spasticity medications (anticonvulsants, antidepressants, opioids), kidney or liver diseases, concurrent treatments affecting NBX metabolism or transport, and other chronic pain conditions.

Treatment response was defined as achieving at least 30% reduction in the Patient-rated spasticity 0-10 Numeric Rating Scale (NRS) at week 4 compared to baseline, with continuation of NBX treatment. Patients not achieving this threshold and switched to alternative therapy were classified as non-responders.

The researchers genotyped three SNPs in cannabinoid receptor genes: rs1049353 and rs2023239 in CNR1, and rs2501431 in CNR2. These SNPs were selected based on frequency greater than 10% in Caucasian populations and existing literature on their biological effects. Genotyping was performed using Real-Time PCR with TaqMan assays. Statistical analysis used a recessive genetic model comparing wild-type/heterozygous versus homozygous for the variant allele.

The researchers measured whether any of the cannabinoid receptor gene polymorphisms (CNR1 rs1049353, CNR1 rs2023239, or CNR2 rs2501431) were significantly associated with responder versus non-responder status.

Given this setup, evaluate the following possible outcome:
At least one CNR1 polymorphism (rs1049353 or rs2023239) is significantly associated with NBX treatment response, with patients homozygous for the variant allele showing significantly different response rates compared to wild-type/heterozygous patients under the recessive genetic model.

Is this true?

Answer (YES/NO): NO